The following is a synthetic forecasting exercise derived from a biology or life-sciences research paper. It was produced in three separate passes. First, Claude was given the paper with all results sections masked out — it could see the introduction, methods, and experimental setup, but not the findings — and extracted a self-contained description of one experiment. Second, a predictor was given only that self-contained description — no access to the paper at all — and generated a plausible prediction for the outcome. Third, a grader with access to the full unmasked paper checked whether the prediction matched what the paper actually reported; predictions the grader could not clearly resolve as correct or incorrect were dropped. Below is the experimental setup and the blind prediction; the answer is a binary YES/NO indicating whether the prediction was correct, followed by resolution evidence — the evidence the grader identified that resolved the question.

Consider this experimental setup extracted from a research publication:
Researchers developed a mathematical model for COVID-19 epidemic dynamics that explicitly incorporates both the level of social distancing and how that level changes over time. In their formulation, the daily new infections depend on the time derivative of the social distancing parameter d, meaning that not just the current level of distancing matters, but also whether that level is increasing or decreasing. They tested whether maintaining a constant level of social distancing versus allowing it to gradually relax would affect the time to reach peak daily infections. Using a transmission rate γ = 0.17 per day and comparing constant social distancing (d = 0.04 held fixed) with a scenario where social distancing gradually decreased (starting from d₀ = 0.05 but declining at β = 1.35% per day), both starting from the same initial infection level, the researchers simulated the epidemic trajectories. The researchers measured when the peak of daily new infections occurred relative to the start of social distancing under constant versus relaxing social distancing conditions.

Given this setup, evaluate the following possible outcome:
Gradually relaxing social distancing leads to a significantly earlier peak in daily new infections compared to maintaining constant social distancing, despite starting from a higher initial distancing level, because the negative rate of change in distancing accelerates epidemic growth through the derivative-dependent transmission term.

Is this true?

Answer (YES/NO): NO